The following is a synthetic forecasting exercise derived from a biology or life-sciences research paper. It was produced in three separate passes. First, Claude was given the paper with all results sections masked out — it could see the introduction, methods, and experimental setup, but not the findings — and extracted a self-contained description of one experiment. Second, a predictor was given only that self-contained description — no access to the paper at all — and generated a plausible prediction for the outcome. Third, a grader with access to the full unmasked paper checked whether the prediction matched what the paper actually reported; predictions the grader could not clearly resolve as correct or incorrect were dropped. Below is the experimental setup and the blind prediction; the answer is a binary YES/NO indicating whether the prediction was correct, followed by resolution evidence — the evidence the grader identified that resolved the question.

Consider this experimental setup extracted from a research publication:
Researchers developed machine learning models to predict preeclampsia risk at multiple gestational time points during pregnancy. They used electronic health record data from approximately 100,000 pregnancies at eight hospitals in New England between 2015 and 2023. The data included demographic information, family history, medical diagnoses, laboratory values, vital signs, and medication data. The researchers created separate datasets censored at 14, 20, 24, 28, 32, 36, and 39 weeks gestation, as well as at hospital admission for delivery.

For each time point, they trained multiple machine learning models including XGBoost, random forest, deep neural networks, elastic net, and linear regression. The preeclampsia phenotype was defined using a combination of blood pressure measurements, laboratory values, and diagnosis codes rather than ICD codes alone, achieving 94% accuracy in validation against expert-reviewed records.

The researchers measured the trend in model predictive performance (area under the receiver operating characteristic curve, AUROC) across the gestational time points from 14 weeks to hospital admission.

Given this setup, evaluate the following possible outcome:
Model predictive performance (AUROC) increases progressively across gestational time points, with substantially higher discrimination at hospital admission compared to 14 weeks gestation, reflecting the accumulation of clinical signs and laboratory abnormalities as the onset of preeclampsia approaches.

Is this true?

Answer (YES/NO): YES